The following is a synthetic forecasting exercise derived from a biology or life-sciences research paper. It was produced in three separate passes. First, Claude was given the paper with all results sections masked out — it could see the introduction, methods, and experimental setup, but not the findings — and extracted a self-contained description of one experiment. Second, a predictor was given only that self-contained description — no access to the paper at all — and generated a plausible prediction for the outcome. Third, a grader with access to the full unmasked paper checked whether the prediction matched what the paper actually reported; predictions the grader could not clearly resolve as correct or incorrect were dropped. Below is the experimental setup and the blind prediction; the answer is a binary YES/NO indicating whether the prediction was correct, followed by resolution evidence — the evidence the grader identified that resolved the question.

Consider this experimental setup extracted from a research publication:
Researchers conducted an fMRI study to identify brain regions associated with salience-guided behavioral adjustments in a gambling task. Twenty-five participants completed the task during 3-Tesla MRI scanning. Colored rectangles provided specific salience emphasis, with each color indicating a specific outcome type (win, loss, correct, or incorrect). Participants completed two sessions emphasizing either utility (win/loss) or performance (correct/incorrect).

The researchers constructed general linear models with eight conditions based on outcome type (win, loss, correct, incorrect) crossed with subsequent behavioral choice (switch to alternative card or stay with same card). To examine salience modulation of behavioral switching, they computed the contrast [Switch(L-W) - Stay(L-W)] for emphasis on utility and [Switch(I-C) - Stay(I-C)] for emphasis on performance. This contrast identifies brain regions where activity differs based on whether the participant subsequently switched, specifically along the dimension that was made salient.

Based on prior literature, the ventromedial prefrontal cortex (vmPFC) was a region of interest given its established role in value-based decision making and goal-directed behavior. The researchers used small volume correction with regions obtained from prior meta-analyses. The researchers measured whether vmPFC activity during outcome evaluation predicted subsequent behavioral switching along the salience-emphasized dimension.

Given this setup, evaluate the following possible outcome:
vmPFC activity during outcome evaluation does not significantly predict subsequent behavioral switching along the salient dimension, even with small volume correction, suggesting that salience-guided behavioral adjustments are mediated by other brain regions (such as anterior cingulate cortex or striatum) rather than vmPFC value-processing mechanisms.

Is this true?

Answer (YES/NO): NO